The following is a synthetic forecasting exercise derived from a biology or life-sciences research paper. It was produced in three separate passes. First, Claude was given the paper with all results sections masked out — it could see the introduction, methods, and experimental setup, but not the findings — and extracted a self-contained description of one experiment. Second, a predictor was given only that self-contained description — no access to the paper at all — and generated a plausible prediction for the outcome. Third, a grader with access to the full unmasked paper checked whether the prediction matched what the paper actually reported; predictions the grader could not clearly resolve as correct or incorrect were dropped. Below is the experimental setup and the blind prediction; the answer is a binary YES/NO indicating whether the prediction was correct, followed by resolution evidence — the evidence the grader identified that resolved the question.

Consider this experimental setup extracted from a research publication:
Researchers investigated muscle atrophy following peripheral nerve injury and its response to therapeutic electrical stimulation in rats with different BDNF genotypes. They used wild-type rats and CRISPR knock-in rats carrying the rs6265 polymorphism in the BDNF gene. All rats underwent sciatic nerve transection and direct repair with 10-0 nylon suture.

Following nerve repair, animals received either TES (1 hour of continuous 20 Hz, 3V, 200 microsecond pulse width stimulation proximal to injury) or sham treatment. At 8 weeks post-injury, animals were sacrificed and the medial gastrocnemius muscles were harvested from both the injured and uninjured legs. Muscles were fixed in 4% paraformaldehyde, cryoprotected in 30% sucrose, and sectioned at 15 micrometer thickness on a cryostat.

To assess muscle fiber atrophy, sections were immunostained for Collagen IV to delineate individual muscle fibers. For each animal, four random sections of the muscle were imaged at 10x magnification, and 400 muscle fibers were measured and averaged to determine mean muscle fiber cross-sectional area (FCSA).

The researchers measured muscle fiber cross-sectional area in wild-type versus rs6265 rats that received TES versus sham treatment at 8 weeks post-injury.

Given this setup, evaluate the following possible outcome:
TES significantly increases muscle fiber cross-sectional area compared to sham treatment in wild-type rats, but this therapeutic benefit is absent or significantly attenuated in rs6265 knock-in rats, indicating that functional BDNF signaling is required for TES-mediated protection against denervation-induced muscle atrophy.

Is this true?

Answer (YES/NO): YES